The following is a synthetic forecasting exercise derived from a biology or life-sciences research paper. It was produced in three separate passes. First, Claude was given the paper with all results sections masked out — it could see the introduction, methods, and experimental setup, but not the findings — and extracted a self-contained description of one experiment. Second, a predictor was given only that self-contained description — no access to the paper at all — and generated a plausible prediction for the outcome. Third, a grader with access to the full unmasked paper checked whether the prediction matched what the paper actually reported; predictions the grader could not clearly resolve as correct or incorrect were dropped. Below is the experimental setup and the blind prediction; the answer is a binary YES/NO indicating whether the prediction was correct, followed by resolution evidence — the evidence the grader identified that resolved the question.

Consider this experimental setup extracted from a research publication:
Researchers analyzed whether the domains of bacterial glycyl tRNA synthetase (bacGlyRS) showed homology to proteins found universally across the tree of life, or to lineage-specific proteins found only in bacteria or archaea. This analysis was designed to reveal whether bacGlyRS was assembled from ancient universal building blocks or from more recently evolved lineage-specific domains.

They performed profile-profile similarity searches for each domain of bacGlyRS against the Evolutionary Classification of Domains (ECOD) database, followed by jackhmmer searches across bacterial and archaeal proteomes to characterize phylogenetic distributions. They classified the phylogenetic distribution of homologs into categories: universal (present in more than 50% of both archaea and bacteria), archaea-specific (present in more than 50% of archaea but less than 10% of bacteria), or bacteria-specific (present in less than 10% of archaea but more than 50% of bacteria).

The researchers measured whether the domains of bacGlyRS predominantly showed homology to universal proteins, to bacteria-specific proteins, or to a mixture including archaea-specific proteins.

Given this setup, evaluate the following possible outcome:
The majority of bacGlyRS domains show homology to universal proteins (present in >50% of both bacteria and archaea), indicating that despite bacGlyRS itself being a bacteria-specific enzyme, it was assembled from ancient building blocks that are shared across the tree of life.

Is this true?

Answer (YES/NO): NO